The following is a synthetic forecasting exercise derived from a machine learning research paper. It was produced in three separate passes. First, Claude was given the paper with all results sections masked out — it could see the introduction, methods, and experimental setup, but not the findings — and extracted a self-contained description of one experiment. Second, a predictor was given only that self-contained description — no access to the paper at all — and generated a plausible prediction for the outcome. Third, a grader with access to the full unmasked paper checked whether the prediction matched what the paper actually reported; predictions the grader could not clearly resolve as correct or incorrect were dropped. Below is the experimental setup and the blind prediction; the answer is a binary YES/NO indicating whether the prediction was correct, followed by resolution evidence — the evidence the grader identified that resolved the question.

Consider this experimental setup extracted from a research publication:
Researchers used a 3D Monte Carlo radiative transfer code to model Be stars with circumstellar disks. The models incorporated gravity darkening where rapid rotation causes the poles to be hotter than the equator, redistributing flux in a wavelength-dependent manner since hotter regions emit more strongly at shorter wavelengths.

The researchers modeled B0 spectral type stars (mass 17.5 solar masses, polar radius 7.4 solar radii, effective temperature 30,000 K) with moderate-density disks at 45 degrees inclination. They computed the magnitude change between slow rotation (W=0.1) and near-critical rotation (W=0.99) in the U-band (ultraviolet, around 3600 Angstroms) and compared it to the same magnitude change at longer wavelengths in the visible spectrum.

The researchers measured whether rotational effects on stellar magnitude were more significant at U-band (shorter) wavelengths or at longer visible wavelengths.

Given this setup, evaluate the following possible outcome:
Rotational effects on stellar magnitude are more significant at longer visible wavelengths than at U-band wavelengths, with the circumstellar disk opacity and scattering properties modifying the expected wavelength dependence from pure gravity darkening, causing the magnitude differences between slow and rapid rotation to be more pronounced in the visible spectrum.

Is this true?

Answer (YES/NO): NO